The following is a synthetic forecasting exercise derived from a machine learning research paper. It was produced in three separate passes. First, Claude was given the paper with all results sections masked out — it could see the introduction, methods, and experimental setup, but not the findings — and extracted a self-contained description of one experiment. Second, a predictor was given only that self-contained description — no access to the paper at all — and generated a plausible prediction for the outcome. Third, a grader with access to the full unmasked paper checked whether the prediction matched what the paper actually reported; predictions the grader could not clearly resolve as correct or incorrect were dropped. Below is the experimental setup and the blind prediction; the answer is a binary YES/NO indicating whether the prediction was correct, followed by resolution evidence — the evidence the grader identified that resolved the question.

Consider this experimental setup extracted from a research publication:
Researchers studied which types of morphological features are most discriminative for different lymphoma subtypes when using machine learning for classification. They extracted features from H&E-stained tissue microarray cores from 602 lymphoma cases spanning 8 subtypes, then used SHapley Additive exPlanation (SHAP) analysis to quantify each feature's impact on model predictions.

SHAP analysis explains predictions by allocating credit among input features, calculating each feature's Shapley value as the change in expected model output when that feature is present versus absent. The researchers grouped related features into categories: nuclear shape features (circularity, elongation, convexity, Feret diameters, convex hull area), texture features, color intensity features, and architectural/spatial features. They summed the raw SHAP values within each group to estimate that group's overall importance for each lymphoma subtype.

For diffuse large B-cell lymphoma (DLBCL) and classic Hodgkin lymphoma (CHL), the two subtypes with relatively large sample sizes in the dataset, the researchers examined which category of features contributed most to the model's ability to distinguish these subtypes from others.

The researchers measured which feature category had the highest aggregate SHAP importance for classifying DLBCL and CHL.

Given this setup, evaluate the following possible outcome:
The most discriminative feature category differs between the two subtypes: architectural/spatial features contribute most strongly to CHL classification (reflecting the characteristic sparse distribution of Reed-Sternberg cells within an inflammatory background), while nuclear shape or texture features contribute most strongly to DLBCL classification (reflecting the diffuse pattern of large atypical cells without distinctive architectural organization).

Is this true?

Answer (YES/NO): NO